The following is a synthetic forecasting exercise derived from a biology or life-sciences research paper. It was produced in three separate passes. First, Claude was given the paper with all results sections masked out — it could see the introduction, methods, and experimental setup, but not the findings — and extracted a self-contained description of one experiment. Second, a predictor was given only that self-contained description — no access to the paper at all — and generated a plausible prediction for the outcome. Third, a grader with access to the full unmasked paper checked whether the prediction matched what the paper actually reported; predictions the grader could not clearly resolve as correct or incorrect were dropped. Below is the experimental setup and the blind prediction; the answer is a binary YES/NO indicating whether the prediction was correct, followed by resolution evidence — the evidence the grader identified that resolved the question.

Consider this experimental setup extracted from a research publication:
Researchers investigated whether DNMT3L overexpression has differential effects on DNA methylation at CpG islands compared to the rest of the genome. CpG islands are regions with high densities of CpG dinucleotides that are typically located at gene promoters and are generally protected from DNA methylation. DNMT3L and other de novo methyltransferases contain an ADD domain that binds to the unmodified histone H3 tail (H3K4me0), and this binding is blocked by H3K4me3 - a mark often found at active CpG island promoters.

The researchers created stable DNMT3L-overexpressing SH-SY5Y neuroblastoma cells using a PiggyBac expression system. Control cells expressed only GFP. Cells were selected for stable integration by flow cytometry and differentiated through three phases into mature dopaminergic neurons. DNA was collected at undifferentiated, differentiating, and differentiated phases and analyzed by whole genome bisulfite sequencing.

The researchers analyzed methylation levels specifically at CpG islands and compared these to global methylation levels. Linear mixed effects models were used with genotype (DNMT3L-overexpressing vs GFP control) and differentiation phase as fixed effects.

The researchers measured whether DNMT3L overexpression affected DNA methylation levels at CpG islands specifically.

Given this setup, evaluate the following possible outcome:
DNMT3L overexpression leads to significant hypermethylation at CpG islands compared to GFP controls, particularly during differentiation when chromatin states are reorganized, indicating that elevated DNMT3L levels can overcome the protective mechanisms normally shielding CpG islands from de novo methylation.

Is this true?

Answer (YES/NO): YES